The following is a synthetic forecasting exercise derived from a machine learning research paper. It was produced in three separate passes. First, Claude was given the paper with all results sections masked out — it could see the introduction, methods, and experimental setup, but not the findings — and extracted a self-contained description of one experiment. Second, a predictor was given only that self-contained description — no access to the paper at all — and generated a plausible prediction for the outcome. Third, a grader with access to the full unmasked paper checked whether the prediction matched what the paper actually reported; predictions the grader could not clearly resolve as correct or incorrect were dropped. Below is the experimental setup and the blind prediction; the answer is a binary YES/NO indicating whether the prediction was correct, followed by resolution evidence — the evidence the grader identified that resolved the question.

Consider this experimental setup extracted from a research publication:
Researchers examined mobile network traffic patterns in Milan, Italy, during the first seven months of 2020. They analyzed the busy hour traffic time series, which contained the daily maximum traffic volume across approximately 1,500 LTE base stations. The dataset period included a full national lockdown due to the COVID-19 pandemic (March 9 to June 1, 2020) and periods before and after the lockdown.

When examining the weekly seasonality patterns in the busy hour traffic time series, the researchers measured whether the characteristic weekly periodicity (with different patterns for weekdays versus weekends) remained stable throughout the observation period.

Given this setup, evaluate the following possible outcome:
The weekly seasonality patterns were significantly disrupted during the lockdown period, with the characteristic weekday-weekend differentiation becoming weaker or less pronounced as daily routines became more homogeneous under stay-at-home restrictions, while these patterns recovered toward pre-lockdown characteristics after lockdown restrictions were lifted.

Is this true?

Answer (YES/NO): YES